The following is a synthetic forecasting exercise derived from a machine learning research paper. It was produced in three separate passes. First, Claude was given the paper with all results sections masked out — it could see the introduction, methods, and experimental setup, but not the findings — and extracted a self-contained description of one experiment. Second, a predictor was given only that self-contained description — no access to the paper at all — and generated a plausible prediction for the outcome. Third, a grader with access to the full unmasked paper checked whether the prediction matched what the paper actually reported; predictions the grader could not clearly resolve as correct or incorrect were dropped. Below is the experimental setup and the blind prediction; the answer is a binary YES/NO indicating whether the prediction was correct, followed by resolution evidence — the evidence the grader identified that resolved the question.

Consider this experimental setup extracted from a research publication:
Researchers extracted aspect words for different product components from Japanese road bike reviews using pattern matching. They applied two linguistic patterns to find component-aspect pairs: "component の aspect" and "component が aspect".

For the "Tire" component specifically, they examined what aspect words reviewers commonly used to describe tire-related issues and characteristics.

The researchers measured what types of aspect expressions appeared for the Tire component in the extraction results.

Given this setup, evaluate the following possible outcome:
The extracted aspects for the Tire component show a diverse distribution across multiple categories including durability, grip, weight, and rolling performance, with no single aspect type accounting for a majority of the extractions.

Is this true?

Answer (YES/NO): NO